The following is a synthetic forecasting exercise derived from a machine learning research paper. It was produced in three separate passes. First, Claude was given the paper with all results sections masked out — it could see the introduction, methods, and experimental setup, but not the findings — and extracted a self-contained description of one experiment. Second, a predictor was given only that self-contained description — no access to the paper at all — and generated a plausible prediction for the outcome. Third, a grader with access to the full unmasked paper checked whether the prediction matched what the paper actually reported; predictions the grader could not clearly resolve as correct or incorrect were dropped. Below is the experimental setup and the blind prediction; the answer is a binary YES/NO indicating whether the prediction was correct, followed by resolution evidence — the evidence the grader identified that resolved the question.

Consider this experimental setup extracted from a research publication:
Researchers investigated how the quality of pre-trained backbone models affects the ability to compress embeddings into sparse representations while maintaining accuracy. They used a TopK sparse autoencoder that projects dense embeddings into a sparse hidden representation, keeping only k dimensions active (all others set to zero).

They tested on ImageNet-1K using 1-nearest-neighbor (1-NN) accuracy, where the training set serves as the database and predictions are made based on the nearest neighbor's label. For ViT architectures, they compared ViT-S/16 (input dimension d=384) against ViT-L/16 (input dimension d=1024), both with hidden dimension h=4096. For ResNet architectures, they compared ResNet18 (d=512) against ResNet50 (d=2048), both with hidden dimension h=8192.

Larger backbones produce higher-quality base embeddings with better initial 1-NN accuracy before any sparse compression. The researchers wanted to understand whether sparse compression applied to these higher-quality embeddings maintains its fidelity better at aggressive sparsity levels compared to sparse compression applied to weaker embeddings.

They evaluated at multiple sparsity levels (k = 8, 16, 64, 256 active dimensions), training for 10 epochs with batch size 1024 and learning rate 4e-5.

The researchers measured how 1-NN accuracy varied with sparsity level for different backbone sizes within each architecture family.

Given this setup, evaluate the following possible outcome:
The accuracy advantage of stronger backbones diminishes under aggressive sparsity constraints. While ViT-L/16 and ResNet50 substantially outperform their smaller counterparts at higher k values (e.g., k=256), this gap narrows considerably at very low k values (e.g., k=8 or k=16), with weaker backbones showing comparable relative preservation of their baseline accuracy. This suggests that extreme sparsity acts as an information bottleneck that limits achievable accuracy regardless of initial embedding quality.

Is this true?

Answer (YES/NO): NO